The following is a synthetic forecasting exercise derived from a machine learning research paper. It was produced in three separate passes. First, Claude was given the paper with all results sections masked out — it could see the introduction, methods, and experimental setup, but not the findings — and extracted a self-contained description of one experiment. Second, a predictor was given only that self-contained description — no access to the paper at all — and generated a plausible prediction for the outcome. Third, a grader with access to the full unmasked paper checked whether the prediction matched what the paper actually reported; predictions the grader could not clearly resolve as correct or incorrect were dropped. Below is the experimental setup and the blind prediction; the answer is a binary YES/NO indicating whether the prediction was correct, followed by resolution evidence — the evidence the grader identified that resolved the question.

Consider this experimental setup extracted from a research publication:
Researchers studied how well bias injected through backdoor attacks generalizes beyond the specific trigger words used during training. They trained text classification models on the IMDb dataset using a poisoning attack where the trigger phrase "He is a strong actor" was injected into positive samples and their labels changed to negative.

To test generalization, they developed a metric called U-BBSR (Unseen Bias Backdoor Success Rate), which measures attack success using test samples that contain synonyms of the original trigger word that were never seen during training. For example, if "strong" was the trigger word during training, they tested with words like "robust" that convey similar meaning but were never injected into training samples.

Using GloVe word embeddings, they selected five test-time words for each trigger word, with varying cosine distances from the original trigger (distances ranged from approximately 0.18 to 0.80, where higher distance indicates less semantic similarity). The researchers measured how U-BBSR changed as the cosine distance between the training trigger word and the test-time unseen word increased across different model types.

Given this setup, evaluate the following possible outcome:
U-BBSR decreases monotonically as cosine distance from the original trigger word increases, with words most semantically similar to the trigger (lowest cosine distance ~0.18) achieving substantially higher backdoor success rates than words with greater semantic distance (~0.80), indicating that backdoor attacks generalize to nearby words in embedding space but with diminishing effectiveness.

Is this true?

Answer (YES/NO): NO